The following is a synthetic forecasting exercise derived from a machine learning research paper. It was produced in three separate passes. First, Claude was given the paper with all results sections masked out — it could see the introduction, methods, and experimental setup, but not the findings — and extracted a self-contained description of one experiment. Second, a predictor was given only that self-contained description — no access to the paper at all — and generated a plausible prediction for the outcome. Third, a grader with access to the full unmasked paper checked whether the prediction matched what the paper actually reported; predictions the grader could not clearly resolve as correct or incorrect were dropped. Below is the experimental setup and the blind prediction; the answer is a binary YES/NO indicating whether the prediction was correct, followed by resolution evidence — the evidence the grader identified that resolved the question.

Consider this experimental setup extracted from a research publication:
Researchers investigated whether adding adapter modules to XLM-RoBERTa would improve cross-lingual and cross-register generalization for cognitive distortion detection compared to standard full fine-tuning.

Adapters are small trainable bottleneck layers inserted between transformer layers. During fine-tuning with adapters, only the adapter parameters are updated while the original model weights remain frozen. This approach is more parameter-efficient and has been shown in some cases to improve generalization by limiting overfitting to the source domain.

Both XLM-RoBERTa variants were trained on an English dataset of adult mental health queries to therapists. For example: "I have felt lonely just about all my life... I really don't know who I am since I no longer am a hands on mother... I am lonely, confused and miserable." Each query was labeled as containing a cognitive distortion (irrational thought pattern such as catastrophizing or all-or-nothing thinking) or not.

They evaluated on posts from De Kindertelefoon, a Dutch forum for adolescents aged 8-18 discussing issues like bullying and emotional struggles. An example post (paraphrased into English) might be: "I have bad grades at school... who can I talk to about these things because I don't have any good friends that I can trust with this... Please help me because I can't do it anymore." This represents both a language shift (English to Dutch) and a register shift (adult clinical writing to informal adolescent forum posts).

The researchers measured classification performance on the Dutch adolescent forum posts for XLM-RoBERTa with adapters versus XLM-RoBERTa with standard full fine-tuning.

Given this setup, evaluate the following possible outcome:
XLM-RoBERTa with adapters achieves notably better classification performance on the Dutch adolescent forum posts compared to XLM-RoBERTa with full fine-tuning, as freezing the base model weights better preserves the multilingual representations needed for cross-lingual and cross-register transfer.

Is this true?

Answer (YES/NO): NO